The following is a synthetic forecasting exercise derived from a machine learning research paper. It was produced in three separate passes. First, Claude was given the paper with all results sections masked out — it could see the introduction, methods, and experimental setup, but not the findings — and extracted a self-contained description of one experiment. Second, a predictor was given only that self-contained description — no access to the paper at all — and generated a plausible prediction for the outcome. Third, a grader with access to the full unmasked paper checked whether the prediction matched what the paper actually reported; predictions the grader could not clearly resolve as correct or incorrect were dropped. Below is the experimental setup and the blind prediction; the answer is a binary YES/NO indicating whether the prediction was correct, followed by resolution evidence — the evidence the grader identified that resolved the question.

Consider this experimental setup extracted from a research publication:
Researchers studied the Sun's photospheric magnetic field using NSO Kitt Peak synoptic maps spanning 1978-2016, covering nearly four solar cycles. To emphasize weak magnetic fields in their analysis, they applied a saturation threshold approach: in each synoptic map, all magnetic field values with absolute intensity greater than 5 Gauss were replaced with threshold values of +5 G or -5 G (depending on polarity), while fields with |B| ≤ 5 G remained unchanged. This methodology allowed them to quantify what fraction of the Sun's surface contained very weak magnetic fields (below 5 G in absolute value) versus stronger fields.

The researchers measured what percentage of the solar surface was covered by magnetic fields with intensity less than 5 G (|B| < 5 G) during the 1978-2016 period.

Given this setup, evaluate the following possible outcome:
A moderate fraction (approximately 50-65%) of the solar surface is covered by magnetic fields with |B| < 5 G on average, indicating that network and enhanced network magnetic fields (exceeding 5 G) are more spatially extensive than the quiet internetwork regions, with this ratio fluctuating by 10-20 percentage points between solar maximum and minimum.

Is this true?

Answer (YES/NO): NO